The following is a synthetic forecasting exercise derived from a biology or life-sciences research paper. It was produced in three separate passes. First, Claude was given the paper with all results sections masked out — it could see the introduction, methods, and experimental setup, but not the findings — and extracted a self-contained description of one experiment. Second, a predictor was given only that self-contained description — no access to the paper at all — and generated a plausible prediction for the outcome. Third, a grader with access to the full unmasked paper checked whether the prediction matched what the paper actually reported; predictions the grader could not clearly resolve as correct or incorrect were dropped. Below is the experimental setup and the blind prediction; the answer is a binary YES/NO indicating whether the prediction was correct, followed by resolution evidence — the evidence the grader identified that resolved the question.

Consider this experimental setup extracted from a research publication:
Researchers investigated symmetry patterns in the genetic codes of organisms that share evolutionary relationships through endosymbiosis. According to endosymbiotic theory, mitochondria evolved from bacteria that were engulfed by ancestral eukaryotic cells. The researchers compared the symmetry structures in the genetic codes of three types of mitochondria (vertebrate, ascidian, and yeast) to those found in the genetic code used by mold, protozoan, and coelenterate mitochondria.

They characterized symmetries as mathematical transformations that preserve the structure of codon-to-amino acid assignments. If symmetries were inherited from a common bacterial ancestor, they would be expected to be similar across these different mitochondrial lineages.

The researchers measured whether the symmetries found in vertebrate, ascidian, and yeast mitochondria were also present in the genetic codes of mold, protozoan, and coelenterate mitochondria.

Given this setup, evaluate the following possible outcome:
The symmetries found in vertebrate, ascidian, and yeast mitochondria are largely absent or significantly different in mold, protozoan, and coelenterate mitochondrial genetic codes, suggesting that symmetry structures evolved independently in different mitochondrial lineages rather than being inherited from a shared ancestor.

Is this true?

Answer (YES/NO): NO